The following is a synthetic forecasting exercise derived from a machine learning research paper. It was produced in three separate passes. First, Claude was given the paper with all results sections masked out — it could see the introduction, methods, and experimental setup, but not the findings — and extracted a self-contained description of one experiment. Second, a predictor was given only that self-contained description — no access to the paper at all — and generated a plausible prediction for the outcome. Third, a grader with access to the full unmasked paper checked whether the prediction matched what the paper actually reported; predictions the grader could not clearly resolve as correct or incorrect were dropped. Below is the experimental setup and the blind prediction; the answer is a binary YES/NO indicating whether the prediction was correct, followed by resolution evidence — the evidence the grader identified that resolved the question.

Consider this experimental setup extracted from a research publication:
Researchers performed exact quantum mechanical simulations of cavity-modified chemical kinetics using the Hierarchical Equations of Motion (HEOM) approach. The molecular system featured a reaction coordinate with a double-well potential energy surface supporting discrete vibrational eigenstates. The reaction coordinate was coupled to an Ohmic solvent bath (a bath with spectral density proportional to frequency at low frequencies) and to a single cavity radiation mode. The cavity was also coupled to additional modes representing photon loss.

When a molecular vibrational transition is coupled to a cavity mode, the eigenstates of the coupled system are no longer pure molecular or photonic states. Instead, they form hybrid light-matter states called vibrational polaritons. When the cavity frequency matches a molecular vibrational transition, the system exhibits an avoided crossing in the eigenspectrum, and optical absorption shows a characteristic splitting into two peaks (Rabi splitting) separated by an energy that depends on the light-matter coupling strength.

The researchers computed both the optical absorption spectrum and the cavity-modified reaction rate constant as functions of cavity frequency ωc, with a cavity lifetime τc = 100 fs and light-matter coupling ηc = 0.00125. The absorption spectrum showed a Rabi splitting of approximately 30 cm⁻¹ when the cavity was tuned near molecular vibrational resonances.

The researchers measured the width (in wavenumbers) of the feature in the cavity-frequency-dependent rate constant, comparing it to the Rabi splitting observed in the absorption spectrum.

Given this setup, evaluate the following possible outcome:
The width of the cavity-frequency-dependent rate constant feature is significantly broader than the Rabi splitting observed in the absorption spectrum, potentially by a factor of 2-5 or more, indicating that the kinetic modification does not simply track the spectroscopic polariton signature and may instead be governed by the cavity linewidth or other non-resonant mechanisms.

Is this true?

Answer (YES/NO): NO